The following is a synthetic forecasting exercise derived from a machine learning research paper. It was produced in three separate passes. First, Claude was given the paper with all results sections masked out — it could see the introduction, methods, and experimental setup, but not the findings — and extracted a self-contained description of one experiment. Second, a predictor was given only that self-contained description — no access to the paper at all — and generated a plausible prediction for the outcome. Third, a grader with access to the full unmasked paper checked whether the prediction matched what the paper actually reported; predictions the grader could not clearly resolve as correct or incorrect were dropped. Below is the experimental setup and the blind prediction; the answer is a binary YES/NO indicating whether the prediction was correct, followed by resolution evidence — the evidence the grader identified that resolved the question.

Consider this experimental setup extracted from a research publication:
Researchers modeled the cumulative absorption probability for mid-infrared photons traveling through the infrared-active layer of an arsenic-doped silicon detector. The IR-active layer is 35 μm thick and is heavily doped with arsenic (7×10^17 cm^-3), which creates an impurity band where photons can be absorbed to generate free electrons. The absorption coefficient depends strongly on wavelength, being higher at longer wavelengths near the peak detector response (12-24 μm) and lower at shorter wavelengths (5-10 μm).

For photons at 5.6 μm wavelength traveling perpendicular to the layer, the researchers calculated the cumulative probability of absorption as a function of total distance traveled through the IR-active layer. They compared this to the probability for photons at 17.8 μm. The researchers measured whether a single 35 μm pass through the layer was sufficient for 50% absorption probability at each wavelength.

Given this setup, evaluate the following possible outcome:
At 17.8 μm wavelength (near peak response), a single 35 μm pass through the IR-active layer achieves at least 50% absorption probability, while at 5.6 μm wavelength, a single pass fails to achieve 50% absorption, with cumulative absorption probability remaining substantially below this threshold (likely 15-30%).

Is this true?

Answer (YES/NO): YES